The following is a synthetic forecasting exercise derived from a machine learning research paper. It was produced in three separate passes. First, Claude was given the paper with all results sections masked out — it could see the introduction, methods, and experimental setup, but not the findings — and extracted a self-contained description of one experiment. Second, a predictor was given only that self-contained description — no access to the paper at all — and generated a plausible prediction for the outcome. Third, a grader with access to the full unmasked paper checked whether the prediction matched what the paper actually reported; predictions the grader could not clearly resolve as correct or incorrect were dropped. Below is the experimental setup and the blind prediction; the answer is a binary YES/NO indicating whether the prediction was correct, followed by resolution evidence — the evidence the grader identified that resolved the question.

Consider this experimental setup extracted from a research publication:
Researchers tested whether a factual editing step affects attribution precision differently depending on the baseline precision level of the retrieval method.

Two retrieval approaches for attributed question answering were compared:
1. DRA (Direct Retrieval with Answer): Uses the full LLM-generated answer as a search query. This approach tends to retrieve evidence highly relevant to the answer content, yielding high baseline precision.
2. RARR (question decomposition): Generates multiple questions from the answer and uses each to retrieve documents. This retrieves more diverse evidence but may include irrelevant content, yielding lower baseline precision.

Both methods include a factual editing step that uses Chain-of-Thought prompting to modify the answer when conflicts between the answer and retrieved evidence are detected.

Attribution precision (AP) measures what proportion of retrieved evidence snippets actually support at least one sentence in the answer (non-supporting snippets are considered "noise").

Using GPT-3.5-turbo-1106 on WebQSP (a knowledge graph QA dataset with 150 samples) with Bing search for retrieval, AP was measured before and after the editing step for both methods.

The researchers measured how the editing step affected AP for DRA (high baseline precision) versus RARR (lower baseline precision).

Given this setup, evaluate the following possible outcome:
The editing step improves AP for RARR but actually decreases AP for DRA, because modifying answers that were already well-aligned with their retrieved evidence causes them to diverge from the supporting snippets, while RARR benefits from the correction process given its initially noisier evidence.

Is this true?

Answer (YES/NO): NO